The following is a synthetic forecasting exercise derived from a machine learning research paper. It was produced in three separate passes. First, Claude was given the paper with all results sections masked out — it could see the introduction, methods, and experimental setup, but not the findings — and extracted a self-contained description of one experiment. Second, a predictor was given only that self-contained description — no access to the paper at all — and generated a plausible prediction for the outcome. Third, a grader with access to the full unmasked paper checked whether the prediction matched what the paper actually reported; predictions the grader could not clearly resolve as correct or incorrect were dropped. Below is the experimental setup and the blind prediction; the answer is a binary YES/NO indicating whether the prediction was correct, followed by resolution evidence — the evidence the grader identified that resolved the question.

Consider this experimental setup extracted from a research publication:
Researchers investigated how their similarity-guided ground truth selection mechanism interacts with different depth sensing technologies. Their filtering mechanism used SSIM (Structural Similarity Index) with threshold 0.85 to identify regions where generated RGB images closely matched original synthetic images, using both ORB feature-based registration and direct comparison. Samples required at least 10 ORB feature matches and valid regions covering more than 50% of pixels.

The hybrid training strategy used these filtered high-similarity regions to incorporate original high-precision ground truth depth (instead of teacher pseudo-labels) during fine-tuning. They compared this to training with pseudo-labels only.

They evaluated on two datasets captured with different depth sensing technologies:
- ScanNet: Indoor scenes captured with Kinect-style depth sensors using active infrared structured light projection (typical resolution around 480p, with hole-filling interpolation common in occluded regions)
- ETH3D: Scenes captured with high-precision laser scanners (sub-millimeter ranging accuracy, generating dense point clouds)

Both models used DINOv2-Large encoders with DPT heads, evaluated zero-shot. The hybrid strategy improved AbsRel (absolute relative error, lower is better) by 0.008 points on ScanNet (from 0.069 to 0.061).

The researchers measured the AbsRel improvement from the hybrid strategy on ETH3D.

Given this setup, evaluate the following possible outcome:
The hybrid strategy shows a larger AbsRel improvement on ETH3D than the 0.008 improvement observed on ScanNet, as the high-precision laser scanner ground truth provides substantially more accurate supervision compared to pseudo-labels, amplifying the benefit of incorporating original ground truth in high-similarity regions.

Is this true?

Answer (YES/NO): NO